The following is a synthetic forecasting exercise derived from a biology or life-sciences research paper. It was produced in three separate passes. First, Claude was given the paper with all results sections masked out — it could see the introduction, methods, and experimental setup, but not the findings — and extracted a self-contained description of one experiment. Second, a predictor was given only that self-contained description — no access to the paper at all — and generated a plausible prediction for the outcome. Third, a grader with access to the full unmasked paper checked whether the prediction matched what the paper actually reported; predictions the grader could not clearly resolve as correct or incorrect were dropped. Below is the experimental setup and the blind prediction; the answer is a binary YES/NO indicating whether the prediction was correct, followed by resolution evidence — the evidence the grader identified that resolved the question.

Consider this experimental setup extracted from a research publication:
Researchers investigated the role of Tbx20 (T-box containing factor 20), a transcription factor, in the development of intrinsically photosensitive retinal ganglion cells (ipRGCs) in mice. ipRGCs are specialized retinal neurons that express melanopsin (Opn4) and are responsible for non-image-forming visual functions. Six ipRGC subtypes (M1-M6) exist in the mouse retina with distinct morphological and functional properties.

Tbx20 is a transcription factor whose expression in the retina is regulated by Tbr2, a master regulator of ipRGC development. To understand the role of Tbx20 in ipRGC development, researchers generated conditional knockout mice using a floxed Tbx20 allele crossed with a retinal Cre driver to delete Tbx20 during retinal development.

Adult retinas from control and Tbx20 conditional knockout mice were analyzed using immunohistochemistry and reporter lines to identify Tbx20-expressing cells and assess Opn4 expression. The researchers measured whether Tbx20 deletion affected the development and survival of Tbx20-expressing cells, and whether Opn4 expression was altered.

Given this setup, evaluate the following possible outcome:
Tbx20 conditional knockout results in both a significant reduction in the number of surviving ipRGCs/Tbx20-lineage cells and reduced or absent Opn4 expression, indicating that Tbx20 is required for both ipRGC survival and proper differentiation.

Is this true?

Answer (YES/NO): YES